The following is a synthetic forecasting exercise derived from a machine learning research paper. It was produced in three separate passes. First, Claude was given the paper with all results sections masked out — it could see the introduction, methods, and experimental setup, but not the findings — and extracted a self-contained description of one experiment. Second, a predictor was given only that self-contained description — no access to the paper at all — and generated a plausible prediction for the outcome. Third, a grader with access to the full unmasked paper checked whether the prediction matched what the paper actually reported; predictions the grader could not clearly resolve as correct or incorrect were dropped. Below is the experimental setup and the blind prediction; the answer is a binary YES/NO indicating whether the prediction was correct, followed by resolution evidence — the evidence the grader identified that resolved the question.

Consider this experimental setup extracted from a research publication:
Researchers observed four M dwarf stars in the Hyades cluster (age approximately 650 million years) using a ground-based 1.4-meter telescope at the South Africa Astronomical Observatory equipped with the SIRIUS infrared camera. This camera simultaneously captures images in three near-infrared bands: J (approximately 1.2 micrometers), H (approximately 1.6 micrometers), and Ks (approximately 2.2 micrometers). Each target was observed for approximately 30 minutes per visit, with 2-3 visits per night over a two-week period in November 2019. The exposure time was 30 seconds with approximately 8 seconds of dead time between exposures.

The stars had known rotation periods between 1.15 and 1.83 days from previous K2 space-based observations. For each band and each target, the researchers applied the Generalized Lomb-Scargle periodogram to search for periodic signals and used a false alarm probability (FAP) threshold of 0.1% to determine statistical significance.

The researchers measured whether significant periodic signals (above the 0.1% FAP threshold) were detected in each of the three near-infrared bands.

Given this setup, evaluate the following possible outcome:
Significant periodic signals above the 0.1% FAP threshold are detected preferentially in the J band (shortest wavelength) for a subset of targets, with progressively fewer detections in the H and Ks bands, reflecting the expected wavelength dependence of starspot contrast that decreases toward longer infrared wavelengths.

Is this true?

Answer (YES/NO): NO